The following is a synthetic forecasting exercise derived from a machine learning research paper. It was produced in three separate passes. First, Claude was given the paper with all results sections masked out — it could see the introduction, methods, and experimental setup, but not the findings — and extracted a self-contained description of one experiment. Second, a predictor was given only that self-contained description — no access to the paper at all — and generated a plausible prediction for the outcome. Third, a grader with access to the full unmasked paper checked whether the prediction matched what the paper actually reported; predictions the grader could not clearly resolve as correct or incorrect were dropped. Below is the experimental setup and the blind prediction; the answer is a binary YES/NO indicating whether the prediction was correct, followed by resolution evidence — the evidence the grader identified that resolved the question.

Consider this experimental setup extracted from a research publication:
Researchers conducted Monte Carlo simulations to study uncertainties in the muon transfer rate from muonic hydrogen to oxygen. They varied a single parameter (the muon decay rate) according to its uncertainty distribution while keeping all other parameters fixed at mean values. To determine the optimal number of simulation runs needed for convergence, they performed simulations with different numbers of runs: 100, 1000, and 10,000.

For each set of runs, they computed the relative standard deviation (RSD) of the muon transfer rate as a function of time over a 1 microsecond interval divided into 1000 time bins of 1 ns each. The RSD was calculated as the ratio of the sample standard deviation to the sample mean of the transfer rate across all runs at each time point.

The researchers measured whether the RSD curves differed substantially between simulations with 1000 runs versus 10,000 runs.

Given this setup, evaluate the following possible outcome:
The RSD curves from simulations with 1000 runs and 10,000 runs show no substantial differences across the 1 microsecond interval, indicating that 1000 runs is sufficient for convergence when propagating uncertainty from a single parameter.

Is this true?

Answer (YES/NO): YES